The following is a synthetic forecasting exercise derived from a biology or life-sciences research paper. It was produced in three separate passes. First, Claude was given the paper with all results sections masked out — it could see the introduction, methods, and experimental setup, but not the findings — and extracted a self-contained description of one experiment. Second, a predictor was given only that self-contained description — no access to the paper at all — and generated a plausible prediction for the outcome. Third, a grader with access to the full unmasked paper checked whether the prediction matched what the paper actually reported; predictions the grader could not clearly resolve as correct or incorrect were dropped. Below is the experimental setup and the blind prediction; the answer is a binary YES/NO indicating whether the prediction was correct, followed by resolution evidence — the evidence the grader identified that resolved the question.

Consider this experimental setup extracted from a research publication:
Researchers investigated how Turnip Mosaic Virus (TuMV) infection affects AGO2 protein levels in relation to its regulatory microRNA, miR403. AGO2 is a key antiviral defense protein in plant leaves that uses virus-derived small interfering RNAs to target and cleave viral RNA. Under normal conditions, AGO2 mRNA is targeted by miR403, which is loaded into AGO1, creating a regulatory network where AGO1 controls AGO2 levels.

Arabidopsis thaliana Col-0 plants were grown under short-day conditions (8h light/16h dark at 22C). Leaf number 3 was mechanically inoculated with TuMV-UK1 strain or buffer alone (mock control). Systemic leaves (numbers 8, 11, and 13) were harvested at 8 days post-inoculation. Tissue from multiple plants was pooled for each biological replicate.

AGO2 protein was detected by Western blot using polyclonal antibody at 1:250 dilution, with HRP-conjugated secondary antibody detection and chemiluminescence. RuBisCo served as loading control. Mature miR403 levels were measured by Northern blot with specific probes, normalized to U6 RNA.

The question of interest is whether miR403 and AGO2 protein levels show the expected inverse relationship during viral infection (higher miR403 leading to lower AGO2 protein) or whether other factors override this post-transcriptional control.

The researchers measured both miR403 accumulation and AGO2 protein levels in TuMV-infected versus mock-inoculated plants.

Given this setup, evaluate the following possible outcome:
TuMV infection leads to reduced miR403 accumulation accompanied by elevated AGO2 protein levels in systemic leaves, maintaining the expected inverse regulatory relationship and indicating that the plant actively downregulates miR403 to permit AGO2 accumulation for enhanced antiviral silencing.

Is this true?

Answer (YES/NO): NO